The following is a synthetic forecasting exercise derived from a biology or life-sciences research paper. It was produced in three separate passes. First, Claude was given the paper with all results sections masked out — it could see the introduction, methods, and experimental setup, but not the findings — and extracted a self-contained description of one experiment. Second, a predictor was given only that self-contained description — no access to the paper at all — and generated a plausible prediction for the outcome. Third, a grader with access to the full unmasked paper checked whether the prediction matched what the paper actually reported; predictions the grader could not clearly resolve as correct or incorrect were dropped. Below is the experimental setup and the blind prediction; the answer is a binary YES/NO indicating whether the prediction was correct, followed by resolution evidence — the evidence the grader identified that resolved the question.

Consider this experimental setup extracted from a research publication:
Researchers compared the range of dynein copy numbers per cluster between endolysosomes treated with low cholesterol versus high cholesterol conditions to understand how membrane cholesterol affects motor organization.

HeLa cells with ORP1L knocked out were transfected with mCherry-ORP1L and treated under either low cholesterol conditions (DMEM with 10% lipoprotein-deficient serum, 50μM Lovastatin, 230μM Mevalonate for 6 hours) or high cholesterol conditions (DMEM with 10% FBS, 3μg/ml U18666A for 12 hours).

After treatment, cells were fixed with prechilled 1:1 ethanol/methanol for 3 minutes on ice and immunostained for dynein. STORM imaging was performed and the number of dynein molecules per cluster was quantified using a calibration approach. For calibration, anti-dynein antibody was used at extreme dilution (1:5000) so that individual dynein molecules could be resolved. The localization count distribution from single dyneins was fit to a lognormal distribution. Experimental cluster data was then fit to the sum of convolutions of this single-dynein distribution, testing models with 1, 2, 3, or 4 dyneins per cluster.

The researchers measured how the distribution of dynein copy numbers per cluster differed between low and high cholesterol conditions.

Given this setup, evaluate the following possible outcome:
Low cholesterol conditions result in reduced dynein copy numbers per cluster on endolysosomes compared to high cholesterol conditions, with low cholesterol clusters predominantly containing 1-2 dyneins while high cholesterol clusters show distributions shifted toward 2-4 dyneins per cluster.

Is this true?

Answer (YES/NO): YES